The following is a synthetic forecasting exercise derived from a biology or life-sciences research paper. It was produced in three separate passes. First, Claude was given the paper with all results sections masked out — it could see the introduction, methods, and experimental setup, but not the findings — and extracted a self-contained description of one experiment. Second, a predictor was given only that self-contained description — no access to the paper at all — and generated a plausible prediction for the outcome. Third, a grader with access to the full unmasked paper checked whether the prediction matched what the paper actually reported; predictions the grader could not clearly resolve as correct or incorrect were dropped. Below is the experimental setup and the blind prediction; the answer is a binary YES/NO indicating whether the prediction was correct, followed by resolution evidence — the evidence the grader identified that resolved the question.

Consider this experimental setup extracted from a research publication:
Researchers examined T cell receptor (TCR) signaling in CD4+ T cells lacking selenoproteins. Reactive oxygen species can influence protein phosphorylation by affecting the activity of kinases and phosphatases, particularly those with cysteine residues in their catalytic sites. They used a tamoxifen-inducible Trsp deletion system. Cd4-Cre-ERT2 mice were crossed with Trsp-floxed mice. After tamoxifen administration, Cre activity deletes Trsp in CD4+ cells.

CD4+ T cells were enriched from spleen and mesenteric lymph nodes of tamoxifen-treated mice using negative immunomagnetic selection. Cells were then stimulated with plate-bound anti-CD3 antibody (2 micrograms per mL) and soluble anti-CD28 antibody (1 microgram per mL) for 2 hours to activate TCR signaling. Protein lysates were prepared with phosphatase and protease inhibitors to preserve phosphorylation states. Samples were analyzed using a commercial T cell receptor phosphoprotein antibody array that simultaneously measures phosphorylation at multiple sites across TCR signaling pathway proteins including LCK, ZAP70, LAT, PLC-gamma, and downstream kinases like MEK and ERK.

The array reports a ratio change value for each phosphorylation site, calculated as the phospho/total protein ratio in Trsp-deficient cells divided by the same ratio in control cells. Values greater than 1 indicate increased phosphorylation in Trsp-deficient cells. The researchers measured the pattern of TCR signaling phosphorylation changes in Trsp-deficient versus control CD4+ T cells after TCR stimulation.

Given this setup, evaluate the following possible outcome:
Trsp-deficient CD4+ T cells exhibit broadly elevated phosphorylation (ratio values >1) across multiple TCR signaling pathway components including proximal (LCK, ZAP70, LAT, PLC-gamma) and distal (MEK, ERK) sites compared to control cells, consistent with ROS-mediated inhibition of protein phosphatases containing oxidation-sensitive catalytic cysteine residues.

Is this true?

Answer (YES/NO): NO